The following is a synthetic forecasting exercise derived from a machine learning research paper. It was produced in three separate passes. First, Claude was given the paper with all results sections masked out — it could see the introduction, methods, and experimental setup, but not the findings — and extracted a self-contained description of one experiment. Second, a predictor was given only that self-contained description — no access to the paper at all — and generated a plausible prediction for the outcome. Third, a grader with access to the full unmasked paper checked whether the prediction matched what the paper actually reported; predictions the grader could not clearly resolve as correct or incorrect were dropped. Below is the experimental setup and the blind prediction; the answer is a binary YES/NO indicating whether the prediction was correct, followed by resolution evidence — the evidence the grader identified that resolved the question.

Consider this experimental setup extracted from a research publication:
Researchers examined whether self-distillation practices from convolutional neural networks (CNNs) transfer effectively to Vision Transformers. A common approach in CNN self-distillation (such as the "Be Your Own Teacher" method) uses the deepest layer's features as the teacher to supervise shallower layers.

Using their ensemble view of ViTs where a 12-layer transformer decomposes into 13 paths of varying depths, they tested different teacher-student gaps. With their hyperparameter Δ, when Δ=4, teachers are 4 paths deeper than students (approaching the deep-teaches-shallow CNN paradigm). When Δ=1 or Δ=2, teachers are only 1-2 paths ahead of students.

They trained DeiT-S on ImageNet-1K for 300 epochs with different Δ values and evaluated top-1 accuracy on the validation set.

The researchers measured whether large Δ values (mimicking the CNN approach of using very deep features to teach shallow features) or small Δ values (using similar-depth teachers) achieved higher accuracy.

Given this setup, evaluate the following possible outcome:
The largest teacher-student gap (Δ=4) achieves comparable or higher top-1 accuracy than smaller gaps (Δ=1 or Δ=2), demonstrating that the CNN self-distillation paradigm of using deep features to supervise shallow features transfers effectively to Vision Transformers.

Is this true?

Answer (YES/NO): NO